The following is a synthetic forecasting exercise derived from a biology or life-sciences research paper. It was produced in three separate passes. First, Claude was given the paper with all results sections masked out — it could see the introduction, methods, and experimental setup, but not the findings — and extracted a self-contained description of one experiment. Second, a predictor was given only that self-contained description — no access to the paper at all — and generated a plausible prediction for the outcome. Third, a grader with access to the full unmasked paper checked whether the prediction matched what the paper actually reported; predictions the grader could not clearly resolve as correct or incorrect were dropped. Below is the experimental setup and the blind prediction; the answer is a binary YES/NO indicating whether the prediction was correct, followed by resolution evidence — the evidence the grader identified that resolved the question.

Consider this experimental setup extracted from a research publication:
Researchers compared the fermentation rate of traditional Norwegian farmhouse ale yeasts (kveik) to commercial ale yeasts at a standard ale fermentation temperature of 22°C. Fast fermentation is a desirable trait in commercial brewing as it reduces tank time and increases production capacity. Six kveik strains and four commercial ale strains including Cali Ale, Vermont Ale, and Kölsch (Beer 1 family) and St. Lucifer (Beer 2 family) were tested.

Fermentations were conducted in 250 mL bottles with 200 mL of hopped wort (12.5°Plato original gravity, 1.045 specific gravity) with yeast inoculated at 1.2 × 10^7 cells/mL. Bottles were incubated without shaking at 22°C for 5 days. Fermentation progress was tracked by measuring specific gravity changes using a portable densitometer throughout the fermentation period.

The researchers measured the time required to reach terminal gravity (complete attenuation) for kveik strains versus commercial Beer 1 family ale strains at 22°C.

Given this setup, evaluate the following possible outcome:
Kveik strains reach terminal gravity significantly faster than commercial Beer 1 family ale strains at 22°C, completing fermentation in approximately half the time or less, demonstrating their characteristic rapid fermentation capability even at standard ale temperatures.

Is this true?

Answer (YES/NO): NO